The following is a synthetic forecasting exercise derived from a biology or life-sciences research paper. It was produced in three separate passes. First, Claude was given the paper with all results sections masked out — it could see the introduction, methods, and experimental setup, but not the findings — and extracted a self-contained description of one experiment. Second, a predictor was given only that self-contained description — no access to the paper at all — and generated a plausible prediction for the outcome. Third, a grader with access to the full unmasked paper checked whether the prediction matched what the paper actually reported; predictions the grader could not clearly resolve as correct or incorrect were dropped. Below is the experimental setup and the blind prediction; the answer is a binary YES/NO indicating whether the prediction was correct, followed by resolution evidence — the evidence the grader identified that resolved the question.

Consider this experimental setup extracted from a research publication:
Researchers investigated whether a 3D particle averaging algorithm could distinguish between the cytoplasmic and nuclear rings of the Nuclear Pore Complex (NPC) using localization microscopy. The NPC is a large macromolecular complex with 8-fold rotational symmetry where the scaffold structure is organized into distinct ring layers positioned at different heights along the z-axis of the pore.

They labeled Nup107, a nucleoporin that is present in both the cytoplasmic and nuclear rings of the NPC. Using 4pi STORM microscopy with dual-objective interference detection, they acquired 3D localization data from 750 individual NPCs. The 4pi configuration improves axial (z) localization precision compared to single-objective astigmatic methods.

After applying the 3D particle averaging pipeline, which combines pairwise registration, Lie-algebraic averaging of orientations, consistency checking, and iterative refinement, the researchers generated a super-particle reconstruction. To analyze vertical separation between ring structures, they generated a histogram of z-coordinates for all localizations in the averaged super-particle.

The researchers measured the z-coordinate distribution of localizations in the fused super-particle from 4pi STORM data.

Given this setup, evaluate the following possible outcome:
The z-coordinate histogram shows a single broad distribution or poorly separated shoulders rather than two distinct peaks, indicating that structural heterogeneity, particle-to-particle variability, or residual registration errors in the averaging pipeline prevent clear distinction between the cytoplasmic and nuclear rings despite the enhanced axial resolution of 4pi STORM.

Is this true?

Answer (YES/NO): NO